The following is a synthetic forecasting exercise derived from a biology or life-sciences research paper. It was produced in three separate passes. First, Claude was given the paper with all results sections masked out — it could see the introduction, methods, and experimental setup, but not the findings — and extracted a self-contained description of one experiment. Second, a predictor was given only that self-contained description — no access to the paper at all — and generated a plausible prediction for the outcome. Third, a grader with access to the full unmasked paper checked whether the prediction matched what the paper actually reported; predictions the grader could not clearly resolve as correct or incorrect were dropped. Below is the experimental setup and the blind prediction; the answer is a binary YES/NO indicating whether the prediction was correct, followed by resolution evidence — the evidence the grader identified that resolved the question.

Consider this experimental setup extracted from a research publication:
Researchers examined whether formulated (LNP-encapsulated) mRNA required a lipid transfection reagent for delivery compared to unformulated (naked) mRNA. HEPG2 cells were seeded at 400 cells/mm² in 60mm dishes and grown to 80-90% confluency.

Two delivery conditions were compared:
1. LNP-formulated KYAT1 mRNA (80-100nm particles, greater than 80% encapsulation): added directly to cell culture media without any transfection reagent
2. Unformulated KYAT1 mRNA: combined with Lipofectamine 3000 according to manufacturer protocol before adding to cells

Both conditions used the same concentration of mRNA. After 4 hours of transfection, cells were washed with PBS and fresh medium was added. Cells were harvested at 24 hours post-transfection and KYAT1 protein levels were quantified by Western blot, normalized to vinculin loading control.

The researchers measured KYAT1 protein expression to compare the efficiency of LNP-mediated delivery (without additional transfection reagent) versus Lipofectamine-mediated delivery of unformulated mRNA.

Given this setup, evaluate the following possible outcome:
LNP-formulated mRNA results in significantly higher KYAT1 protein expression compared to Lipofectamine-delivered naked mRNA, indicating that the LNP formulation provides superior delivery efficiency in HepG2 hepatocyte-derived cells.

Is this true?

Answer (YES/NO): YES